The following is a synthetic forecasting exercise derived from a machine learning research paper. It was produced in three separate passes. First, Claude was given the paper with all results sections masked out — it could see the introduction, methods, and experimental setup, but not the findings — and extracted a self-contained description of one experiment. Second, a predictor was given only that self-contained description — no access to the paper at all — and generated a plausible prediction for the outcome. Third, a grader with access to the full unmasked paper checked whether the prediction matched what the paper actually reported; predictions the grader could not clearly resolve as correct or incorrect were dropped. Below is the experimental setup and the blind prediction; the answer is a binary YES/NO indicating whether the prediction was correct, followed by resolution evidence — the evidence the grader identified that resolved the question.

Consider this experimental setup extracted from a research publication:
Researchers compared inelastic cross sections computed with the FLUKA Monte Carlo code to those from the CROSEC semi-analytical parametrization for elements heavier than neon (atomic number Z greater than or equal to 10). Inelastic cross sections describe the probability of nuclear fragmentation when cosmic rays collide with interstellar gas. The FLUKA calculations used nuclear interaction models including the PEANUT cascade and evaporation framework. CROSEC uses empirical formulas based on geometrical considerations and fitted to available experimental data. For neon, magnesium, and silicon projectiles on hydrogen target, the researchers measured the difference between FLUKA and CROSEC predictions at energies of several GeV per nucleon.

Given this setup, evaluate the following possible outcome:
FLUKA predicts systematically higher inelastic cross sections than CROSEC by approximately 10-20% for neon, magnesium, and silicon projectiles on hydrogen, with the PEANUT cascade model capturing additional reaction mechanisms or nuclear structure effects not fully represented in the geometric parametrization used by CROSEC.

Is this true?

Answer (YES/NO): NO